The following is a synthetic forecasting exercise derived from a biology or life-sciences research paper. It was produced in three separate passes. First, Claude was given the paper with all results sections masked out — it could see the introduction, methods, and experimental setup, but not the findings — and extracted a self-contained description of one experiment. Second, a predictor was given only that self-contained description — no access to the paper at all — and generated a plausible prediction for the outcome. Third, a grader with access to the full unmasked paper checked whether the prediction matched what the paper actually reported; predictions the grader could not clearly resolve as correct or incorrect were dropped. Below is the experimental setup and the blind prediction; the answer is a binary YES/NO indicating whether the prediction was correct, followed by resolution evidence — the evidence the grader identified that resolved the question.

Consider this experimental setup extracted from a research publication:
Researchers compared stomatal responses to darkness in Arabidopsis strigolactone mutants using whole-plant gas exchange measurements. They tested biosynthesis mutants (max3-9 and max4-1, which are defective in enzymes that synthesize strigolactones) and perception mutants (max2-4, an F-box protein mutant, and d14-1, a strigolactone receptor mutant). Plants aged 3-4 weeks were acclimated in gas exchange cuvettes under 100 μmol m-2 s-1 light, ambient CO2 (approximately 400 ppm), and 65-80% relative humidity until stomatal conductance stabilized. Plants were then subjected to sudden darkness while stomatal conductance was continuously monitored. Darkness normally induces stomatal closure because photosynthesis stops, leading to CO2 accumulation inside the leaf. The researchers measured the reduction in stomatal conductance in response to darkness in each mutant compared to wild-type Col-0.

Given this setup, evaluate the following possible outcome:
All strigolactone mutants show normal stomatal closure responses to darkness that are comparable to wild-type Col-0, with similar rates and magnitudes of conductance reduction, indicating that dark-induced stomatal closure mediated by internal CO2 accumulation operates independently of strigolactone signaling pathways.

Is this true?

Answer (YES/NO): NO